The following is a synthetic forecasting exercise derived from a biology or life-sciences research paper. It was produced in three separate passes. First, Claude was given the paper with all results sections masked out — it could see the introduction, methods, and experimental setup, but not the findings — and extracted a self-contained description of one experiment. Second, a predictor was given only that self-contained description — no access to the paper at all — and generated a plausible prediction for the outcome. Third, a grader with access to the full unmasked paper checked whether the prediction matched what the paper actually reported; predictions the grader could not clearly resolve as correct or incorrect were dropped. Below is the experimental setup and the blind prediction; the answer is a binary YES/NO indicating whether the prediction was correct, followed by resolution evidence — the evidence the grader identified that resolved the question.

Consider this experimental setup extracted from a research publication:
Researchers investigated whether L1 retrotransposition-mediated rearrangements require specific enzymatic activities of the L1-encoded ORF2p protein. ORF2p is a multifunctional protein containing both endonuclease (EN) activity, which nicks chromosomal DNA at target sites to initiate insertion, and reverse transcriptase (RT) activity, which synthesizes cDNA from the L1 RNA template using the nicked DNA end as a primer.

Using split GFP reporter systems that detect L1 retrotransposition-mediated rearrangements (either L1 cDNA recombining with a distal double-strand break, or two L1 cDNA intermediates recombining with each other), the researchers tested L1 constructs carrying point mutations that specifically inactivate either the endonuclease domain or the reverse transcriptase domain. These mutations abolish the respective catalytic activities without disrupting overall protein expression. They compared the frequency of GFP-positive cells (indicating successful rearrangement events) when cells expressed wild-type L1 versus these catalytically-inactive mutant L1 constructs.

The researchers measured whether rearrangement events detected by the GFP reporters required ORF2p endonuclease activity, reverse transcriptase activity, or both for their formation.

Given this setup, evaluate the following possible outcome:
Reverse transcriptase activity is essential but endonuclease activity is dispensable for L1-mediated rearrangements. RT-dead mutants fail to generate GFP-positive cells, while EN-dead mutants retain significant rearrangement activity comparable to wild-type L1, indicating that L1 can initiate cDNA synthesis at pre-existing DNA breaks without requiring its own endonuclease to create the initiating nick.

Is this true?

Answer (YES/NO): NO